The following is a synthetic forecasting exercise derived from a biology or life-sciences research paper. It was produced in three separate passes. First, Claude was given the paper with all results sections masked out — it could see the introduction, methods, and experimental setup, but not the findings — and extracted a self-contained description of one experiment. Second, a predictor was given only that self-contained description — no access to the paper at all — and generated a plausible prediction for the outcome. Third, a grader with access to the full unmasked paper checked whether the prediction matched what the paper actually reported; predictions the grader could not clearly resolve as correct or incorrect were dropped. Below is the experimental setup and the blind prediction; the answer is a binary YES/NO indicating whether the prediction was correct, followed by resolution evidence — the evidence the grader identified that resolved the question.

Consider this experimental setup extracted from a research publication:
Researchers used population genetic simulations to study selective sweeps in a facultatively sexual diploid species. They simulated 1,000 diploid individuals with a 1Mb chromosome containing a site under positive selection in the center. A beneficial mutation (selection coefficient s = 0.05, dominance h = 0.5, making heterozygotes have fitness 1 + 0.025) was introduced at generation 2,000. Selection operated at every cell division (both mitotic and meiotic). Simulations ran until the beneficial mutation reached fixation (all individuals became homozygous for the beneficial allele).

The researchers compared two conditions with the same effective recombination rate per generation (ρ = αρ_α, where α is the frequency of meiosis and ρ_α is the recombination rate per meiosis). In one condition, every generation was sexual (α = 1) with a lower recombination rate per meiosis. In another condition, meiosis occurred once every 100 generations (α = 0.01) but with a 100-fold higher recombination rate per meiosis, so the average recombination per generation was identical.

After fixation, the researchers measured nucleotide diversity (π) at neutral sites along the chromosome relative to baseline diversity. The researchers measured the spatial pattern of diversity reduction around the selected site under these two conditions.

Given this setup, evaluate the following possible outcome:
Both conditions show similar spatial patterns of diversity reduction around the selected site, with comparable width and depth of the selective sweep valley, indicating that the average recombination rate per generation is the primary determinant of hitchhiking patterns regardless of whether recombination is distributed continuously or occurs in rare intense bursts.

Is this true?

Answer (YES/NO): NO